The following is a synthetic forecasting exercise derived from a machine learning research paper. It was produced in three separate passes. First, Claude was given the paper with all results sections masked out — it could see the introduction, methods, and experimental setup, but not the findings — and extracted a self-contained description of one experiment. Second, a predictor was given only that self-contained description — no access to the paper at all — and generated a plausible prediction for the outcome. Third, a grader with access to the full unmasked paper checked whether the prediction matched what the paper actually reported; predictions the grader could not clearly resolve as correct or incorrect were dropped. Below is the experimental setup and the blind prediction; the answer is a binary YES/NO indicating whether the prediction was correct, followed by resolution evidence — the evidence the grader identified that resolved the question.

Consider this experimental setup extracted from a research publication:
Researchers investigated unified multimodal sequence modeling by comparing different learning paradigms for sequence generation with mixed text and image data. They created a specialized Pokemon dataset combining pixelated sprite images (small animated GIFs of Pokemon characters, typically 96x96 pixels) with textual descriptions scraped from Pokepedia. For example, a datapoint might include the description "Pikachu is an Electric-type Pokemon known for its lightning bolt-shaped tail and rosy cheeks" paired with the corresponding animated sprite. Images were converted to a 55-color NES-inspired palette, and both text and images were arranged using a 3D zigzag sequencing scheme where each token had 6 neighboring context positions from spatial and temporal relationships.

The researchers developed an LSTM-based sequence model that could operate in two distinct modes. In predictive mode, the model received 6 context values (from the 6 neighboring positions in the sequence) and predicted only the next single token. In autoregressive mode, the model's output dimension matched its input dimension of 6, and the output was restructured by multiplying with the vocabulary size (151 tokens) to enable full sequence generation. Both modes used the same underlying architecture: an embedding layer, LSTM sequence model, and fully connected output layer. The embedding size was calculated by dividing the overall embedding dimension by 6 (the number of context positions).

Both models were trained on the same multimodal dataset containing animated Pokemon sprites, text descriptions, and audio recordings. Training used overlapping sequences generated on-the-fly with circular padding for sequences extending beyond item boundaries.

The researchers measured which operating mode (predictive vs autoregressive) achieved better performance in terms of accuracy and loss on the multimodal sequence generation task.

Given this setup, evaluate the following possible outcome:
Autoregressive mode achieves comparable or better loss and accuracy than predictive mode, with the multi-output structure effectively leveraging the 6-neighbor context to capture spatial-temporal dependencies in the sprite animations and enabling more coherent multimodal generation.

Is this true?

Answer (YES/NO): YES